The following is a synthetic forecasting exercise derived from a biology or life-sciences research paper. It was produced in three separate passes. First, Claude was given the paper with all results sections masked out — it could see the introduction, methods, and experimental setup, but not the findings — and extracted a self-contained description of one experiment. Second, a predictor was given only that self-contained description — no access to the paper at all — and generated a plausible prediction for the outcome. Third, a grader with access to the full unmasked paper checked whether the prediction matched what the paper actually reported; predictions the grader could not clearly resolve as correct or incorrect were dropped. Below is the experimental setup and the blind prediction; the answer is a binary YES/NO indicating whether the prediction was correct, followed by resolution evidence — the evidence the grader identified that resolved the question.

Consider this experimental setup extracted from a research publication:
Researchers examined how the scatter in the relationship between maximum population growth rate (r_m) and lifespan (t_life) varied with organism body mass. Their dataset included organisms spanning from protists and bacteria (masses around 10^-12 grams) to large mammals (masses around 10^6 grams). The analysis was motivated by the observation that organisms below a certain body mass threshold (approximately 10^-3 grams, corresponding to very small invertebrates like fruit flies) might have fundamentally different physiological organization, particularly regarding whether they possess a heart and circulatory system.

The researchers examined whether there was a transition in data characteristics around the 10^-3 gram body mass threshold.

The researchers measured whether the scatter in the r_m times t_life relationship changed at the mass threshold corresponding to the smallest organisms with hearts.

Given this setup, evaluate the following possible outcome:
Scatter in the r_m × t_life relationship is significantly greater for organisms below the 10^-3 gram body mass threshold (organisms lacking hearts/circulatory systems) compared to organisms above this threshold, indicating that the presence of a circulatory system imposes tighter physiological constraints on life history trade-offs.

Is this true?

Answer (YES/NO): YES